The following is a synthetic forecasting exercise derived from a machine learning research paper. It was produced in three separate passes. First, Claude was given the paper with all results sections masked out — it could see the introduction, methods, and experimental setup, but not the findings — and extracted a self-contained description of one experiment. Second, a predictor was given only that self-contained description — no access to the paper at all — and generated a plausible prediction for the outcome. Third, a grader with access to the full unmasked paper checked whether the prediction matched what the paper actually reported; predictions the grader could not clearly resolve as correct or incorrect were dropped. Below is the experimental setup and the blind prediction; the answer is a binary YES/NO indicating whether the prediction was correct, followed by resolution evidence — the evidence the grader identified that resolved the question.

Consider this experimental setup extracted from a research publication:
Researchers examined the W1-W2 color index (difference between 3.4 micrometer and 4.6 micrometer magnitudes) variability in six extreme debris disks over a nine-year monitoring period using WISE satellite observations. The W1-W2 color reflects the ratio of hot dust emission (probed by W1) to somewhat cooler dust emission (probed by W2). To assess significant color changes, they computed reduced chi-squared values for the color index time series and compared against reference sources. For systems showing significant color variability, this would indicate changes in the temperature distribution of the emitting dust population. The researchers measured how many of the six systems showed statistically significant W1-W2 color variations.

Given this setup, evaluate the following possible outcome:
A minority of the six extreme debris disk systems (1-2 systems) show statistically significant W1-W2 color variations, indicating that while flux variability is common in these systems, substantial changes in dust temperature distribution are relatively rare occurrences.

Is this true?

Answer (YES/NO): NO